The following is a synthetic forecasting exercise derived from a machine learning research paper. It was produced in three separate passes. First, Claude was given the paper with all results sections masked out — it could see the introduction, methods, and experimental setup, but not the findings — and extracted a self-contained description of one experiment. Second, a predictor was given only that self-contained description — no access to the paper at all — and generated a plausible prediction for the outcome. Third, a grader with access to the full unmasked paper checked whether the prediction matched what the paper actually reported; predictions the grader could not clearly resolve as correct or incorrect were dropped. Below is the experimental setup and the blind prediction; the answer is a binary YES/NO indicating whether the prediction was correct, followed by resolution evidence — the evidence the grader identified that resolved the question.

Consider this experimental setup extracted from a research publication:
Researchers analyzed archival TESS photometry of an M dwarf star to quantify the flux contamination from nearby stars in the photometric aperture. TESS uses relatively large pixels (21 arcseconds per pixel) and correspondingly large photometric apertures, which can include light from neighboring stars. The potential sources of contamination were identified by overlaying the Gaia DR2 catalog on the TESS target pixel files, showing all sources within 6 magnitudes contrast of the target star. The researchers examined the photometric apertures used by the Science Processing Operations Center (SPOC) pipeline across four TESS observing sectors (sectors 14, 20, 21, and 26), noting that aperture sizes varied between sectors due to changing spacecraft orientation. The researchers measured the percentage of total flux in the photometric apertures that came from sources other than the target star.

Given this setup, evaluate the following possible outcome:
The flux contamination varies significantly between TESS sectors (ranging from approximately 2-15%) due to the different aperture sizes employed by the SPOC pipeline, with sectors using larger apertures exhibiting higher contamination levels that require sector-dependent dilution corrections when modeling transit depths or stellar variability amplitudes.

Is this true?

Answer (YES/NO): NO